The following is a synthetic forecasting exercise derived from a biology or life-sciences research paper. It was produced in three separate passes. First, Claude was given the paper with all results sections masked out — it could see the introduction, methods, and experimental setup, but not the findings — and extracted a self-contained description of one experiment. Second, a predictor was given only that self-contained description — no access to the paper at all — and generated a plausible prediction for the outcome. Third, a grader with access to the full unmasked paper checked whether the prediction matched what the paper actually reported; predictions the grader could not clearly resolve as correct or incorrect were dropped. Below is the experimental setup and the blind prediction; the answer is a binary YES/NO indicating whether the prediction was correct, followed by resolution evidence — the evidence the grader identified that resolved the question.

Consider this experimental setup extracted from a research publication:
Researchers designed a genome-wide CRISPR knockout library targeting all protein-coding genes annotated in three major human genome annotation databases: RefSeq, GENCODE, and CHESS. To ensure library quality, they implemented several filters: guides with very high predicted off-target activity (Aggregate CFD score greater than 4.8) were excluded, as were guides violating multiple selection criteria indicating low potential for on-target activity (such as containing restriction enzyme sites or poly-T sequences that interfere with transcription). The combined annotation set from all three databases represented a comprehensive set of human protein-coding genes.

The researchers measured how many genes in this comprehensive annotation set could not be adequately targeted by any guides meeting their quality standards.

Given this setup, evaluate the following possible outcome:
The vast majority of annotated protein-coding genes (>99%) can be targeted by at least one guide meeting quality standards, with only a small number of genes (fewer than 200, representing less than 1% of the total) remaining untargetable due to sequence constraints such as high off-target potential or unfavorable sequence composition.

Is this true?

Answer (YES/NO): YES